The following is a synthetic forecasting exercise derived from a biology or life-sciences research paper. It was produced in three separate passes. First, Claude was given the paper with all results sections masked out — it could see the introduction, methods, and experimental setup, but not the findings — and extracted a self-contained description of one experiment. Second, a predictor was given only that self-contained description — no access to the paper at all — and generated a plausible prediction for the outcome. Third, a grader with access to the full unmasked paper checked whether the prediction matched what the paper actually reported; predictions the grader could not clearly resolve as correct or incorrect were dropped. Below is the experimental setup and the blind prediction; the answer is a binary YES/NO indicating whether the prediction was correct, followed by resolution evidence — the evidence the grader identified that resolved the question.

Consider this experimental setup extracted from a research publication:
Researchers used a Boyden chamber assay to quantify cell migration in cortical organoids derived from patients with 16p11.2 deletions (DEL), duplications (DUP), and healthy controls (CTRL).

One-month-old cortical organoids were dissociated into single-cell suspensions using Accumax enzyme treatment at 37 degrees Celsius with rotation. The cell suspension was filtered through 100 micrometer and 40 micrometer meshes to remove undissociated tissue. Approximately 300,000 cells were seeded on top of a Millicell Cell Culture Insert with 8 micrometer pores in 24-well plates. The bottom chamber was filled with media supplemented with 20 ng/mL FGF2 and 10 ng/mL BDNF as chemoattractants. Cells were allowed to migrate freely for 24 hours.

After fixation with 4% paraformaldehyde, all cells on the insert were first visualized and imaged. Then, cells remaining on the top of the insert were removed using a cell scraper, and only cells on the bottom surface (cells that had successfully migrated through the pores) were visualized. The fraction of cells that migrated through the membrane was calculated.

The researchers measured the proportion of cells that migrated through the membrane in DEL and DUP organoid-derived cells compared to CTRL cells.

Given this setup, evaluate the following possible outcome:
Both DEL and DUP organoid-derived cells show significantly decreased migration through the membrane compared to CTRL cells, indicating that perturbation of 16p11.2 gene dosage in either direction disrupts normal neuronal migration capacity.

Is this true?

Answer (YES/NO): YES